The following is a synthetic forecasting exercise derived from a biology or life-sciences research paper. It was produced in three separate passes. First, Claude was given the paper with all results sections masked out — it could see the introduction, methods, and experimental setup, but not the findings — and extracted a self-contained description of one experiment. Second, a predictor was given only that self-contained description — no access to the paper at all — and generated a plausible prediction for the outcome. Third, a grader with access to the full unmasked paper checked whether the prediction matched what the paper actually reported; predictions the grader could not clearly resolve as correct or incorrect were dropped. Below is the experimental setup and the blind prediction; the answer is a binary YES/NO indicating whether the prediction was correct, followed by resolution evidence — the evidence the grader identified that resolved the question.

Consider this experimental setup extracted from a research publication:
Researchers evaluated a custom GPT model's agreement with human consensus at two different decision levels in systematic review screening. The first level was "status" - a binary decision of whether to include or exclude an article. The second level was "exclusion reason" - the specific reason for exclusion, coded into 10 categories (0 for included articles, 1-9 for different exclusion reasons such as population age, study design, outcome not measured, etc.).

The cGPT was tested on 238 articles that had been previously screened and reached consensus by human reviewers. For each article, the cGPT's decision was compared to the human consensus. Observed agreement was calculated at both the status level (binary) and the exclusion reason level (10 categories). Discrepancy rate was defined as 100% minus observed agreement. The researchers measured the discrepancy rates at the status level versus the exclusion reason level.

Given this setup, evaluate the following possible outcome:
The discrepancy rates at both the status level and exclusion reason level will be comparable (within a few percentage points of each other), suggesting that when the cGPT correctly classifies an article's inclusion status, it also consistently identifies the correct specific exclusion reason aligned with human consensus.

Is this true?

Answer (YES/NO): NO